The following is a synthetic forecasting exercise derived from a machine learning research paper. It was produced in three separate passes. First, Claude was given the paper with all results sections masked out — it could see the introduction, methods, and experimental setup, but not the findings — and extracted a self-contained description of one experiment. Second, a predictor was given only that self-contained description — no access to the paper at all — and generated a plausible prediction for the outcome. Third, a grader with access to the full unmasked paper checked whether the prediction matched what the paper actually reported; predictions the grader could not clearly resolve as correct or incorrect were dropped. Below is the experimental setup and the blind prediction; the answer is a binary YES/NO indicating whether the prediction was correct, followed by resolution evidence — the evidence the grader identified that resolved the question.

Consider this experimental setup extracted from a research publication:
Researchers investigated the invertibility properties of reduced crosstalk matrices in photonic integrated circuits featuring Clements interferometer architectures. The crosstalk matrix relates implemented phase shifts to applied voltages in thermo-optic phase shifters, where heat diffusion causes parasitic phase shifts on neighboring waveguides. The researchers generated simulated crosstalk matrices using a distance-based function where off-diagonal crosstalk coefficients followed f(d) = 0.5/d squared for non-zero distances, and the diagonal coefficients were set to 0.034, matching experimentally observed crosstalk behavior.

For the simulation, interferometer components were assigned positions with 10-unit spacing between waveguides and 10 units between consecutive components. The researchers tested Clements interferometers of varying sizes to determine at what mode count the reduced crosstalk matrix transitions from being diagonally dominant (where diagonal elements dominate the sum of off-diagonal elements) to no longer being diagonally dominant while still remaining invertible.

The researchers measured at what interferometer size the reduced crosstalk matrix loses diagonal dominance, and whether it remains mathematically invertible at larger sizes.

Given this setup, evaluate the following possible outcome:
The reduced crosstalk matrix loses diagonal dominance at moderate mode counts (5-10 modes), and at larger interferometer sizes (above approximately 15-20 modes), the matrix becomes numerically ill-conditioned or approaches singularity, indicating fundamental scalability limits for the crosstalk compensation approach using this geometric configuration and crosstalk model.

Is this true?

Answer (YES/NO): NO